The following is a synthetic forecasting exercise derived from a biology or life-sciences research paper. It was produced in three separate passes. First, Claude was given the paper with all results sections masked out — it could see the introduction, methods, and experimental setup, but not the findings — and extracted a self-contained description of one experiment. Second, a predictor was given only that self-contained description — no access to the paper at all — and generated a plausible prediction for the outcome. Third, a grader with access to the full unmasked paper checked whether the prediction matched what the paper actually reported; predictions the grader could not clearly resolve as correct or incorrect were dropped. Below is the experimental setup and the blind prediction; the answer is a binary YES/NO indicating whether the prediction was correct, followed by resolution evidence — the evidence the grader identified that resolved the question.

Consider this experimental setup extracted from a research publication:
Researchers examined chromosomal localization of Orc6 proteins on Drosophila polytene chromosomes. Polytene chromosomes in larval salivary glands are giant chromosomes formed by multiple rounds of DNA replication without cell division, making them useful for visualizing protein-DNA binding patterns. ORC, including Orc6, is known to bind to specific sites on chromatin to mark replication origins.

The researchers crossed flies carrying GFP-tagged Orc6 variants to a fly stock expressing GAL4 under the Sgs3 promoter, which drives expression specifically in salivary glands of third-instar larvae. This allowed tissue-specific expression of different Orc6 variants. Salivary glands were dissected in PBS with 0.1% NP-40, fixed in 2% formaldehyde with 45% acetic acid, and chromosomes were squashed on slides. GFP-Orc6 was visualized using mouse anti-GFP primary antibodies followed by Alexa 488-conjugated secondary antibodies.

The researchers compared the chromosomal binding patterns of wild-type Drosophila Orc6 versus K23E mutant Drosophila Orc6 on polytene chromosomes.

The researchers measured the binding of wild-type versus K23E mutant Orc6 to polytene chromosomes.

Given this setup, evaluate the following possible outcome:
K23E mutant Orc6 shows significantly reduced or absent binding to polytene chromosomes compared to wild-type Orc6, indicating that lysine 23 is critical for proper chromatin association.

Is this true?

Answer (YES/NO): NO